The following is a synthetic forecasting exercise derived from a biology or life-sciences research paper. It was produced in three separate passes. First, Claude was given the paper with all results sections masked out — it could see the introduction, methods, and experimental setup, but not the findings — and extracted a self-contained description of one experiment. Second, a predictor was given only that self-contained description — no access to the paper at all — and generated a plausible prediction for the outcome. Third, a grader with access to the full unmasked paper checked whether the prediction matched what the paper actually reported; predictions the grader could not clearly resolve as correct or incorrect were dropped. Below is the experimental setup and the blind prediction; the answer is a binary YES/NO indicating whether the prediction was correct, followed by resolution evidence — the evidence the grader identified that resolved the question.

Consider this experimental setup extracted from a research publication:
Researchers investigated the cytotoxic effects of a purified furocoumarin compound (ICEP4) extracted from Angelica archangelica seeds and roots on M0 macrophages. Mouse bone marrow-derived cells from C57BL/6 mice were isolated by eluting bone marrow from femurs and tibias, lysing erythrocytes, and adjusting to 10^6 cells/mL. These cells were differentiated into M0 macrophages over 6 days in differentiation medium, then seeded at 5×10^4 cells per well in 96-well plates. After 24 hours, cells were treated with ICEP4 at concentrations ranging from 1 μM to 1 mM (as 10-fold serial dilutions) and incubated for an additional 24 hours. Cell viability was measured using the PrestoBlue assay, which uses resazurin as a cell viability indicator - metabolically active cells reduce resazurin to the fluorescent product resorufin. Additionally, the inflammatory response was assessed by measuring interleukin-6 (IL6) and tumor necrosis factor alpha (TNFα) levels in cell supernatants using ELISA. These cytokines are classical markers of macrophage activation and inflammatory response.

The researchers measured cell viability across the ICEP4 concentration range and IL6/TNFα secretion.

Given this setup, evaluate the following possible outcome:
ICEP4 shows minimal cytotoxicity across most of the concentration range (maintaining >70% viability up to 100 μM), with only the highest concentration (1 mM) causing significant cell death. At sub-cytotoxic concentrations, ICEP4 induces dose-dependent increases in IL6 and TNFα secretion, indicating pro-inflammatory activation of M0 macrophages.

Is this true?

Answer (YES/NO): NO